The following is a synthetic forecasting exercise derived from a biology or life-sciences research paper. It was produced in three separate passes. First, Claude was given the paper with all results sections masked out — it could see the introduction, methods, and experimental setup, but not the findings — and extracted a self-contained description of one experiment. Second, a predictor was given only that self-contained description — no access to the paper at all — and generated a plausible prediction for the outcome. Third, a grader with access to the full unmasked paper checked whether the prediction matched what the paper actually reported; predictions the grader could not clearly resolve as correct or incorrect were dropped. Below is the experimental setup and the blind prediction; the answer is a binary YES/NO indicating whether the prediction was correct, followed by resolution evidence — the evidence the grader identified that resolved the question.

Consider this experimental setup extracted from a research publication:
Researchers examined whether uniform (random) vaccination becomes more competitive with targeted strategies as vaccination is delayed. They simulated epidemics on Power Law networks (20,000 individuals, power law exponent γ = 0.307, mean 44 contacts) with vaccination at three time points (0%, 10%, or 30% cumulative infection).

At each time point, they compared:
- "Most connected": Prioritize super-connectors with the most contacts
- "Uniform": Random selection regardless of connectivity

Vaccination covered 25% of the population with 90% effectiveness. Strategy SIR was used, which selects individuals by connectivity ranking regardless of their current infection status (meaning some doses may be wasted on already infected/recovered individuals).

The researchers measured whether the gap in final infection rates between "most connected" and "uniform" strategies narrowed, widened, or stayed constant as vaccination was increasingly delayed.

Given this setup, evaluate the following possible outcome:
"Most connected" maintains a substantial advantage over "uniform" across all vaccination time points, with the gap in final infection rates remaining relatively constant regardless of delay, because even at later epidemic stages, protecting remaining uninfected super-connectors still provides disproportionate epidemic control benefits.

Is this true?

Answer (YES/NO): NO